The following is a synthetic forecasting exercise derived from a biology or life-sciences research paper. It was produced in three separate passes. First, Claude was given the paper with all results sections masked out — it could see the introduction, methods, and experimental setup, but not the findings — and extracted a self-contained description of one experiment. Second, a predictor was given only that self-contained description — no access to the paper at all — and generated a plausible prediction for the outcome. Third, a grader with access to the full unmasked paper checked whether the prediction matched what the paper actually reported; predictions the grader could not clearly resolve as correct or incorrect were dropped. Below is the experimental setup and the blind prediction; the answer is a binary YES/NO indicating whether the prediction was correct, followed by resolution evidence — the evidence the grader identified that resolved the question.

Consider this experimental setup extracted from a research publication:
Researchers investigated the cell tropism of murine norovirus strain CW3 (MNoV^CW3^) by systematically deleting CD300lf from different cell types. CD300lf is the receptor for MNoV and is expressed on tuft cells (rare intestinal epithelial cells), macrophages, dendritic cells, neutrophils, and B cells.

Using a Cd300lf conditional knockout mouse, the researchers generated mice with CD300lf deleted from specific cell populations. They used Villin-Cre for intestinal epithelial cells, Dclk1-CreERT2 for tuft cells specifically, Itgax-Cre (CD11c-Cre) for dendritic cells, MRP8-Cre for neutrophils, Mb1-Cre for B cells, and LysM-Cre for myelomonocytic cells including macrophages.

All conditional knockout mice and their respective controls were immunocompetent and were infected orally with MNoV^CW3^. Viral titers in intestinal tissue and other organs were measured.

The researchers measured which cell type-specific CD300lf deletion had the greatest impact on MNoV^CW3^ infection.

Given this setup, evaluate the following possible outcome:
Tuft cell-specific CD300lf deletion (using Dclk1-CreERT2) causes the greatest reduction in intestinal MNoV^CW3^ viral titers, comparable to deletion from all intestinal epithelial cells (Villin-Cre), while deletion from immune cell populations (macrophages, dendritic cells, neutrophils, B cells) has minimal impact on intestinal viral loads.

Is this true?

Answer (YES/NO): NO